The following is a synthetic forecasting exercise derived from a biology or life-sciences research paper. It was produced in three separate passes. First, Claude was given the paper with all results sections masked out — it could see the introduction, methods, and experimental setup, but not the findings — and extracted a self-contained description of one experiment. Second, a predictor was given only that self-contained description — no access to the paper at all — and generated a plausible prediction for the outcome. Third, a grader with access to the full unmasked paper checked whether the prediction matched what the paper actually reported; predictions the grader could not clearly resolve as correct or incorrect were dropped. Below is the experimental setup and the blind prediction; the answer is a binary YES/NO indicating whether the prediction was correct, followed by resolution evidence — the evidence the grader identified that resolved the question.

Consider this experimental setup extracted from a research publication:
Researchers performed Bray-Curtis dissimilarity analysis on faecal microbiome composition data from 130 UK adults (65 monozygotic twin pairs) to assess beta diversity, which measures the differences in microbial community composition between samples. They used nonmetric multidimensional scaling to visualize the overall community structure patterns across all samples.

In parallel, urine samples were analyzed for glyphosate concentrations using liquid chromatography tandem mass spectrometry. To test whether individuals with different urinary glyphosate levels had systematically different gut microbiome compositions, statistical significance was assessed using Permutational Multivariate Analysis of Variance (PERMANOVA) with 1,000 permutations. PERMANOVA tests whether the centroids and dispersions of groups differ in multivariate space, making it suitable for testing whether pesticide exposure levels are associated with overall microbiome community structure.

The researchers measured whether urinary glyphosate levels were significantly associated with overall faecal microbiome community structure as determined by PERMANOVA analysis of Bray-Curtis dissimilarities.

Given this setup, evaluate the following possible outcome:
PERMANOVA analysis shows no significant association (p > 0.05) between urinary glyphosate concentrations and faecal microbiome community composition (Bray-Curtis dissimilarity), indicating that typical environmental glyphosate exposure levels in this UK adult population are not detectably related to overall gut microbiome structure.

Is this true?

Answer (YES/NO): YES